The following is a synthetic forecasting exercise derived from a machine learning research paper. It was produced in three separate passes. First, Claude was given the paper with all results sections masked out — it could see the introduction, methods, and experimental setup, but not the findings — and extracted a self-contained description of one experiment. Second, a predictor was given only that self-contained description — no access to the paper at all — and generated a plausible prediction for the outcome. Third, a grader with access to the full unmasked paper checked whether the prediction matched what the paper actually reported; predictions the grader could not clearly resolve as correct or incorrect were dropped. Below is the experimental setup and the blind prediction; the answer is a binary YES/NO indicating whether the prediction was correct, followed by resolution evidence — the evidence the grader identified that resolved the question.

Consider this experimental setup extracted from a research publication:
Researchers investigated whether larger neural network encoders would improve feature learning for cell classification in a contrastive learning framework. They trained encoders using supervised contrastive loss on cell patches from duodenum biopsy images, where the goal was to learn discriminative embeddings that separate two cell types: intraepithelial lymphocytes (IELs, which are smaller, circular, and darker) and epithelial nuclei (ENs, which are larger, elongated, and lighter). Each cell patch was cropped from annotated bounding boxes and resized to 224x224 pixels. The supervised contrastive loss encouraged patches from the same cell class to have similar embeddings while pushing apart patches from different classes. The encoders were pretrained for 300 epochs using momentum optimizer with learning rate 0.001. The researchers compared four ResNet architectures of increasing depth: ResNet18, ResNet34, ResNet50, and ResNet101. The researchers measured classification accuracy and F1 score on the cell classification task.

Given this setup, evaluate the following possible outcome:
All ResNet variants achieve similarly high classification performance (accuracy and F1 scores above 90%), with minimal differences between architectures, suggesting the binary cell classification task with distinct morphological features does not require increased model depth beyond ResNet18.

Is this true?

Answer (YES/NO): NO